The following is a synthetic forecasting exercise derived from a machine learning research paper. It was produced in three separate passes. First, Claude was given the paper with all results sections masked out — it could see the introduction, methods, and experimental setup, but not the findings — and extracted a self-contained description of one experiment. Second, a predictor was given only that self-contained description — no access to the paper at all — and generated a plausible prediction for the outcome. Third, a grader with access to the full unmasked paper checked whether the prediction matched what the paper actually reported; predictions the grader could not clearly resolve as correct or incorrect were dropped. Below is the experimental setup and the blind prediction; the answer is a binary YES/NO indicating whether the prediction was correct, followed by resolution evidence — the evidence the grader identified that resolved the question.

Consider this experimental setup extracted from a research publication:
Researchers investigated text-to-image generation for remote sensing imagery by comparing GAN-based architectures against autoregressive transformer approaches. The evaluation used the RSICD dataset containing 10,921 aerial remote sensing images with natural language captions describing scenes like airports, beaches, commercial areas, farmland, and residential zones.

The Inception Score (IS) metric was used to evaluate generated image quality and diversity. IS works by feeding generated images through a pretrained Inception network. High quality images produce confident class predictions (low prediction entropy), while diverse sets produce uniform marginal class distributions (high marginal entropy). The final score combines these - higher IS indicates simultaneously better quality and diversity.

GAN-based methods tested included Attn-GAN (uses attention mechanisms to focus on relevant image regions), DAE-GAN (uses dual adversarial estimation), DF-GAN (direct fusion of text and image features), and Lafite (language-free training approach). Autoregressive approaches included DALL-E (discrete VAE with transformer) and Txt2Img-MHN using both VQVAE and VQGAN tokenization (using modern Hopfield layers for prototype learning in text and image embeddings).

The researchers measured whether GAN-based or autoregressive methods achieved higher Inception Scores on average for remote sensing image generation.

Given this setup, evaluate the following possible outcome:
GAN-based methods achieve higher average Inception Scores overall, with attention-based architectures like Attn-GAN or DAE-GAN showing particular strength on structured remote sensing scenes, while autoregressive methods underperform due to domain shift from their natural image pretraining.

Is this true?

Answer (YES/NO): NO